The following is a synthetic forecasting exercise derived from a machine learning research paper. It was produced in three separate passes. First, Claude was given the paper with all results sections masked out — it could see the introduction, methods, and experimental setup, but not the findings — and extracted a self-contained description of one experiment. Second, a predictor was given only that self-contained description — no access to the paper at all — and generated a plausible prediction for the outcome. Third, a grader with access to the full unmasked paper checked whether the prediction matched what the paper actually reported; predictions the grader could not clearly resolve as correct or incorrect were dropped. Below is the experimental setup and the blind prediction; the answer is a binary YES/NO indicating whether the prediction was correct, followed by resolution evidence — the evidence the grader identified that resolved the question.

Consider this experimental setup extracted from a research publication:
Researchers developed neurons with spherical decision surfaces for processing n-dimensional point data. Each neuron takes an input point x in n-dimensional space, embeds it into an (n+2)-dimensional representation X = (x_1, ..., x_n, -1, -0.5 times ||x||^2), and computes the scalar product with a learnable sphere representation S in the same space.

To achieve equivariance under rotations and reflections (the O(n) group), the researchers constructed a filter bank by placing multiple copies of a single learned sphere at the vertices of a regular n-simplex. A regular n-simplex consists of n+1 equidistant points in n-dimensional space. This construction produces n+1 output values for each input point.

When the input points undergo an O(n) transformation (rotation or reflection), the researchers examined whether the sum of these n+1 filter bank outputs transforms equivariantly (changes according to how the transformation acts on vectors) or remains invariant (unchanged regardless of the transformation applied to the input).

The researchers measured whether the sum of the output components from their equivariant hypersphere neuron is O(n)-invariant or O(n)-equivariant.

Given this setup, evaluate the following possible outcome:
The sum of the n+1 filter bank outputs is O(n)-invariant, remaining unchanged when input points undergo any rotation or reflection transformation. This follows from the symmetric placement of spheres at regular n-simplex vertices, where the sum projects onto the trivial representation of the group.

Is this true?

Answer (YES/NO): YES